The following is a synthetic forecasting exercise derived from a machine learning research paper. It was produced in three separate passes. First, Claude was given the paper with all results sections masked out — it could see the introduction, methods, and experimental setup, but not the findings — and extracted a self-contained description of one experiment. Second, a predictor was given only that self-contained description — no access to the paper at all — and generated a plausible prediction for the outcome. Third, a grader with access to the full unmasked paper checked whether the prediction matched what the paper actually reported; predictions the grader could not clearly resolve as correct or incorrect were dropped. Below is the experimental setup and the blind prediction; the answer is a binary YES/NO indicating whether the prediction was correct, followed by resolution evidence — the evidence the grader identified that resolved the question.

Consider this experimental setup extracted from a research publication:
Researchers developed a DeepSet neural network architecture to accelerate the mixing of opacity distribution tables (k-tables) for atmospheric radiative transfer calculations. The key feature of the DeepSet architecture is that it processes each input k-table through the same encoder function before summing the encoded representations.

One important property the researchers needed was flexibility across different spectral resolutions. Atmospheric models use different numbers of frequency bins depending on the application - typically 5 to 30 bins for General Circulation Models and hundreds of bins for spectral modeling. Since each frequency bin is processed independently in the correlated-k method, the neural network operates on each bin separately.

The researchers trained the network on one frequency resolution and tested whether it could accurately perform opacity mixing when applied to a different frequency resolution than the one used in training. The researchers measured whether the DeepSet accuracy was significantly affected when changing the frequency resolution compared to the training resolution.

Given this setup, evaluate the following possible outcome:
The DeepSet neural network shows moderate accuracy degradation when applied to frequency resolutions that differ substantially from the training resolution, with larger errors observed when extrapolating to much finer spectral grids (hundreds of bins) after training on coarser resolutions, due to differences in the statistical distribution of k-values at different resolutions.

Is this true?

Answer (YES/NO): NO